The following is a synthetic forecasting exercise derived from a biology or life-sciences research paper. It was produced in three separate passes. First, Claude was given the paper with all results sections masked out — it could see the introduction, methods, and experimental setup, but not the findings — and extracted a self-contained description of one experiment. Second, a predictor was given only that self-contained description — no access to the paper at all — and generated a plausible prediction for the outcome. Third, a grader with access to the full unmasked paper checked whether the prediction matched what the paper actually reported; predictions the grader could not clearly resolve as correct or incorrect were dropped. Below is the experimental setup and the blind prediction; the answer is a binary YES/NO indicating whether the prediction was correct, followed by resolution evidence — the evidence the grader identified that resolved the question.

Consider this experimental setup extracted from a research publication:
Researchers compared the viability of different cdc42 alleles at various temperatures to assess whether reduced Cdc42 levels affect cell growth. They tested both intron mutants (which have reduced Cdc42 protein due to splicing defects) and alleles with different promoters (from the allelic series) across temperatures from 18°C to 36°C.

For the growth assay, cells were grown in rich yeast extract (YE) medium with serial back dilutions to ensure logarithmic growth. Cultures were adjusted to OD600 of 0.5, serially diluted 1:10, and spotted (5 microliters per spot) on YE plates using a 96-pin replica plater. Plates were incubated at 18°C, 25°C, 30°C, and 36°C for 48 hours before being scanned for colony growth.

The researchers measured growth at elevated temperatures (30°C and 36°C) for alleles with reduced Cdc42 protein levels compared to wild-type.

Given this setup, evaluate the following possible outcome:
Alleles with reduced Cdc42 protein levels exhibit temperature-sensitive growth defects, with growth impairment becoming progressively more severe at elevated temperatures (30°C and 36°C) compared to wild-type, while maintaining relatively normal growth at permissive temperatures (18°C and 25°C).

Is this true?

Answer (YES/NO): NO